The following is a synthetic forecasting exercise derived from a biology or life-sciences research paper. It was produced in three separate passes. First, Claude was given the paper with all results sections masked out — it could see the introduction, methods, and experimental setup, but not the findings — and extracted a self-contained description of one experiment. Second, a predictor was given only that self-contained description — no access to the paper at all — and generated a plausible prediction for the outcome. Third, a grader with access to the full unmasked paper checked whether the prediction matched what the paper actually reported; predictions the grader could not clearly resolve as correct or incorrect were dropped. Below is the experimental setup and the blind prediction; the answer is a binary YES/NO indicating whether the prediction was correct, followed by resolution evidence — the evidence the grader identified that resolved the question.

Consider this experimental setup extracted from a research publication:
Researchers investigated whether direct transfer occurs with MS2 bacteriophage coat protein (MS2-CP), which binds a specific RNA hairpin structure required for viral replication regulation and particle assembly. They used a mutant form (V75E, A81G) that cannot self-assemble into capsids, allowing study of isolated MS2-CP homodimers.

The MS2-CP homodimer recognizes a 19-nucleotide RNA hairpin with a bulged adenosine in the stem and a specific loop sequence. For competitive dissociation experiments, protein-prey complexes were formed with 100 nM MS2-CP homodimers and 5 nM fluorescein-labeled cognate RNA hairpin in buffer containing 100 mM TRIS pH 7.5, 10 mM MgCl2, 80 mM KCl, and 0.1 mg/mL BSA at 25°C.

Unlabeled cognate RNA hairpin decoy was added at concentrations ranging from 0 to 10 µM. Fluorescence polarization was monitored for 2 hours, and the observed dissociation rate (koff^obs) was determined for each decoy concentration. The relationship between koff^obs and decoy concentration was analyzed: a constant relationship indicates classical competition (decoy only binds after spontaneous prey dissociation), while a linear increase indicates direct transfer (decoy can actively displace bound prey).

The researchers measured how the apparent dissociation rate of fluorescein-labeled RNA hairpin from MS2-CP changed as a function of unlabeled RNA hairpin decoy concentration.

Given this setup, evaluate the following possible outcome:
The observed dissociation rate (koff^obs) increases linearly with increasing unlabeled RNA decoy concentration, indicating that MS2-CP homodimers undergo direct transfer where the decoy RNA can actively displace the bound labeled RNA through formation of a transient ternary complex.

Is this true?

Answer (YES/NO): YES